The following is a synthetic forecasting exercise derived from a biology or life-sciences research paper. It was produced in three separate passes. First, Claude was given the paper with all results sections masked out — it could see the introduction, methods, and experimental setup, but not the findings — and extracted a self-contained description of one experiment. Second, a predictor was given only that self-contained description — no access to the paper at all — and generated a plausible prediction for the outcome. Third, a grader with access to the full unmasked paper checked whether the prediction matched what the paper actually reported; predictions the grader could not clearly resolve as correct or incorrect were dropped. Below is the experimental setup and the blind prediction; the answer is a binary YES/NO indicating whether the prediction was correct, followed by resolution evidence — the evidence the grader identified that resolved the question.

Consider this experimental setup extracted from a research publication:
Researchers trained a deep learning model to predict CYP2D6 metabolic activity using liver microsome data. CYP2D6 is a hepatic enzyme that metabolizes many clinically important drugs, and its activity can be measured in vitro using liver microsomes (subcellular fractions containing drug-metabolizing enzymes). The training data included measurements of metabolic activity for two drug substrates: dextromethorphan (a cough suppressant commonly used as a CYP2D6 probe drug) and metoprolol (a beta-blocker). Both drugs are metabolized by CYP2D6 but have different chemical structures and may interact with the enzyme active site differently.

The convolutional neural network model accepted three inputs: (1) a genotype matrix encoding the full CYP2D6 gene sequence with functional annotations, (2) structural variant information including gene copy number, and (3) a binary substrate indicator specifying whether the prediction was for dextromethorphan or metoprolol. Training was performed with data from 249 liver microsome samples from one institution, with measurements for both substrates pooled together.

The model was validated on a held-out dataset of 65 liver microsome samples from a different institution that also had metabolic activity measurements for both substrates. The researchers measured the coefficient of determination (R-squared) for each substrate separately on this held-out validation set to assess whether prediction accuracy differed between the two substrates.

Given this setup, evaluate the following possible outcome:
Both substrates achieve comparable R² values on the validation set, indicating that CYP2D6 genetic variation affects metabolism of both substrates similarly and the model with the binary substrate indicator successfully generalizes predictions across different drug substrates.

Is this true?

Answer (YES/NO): NO